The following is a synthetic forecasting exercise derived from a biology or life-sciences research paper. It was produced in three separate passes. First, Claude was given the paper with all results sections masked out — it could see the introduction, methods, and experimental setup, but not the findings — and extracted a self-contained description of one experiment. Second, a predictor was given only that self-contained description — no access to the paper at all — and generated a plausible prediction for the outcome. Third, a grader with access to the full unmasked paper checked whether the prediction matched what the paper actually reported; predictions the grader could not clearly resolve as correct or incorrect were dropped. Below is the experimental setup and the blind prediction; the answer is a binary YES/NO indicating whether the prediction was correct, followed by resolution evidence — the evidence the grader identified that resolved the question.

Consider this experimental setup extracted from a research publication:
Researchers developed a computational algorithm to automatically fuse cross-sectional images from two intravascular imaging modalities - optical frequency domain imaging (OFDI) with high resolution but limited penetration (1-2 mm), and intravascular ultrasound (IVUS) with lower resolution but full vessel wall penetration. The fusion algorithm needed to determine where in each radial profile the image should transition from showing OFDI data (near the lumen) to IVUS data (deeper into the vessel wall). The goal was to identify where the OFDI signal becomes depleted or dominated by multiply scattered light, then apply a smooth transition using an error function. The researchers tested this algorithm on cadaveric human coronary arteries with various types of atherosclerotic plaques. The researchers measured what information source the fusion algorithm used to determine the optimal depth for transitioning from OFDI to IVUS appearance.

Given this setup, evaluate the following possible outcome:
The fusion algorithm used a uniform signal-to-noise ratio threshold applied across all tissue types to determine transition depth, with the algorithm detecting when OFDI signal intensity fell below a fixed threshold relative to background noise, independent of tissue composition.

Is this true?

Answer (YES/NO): NO